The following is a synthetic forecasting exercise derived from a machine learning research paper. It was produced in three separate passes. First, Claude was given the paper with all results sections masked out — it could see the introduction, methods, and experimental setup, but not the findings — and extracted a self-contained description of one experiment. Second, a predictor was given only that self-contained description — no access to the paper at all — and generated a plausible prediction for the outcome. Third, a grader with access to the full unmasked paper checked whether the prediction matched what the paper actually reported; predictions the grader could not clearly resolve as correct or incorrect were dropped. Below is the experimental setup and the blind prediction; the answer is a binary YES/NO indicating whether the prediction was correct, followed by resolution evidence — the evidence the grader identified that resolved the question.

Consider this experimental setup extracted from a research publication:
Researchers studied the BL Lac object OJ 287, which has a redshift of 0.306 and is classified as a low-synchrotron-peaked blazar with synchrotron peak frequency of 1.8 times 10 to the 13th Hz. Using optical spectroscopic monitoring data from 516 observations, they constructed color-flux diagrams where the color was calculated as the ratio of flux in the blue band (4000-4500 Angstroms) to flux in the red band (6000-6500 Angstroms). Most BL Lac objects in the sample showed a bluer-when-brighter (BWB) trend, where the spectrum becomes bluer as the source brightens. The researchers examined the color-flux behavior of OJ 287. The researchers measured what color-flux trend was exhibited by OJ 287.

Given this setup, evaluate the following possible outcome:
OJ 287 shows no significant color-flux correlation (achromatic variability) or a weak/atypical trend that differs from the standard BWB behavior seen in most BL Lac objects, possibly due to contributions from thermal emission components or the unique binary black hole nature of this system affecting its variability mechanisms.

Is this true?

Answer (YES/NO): YES